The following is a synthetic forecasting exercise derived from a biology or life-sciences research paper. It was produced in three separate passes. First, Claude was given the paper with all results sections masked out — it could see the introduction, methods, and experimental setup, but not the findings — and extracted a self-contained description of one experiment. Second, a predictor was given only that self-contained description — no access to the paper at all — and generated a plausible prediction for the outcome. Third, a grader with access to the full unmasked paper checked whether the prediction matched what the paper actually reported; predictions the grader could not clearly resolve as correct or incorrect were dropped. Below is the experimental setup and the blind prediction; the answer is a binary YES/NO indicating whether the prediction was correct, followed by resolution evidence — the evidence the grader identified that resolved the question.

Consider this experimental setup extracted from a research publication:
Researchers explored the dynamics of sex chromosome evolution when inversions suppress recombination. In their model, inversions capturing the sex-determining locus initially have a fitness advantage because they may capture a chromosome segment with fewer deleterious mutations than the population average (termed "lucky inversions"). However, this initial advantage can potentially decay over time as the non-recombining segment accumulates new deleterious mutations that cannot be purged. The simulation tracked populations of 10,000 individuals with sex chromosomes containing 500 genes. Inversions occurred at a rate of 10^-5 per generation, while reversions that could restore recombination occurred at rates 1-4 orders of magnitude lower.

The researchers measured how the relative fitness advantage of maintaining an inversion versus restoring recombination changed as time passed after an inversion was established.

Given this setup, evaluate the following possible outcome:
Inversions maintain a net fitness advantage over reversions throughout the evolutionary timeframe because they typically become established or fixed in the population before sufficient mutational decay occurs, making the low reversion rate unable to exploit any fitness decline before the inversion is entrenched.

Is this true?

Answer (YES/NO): NO